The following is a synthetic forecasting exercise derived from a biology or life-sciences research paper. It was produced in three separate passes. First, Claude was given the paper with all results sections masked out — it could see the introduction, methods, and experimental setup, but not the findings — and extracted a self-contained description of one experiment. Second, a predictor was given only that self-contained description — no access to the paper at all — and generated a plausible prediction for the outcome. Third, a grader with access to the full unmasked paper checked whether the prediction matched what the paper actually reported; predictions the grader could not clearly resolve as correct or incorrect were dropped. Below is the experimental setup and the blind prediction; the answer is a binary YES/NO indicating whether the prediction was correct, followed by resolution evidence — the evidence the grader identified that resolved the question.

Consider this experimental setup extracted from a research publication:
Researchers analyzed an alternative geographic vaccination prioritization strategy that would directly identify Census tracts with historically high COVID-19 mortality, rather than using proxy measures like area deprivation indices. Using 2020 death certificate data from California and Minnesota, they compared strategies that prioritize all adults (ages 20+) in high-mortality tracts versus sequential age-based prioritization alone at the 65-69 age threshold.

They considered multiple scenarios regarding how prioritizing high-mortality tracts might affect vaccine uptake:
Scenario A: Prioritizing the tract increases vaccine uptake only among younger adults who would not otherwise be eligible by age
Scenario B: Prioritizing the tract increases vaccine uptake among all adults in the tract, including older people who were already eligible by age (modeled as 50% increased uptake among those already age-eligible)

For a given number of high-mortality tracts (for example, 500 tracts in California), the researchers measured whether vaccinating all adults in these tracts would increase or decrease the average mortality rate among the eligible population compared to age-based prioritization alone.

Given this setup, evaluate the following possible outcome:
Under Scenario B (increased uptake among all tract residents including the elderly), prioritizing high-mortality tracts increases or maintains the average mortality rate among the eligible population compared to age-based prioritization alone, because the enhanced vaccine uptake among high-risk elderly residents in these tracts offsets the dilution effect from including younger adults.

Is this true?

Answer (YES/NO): YES